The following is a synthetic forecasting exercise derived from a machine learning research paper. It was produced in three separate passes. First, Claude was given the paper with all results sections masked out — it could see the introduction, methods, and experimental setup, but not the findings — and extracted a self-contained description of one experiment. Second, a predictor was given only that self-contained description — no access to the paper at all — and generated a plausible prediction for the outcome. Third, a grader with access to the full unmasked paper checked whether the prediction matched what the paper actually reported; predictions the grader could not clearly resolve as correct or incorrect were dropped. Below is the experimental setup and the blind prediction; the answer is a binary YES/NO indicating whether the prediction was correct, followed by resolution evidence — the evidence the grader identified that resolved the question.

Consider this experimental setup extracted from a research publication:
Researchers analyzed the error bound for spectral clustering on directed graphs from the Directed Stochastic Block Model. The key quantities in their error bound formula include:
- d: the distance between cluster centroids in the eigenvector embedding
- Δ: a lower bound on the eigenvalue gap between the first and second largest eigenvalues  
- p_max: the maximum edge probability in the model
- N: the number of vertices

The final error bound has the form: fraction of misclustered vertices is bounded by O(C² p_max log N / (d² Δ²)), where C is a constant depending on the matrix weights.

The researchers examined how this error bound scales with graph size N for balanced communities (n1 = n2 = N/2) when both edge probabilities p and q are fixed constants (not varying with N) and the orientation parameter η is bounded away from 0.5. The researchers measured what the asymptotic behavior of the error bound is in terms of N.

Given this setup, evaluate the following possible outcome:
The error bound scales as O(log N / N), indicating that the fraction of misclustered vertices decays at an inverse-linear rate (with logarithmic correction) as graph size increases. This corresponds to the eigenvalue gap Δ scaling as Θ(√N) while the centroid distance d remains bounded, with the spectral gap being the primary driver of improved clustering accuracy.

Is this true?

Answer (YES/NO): NO